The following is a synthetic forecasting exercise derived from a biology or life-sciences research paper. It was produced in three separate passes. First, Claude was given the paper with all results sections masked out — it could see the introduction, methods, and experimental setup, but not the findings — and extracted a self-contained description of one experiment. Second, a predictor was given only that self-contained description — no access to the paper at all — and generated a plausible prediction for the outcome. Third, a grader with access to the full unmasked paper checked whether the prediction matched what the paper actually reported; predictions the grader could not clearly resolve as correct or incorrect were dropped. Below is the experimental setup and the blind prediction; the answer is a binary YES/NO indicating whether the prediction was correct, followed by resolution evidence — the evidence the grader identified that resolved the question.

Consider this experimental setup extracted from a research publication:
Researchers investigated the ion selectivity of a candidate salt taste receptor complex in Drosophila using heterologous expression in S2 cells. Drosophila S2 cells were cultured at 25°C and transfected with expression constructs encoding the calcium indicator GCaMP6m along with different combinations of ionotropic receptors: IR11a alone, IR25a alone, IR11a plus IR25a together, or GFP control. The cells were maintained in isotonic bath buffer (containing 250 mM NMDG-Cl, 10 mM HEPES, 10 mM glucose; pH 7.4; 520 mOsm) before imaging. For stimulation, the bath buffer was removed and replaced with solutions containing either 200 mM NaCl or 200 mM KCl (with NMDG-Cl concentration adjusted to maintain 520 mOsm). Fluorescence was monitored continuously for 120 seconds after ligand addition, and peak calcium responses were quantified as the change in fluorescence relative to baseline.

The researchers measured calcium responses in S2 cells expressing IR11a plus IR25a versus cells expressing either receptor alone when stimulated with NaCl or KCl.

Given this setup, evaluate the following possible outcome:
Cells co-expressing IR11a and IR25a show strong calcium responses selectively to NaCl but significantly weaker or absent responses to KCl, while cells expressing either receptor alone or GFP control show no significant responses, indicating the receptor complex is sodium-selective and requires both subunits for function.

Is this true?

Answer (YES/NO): YES